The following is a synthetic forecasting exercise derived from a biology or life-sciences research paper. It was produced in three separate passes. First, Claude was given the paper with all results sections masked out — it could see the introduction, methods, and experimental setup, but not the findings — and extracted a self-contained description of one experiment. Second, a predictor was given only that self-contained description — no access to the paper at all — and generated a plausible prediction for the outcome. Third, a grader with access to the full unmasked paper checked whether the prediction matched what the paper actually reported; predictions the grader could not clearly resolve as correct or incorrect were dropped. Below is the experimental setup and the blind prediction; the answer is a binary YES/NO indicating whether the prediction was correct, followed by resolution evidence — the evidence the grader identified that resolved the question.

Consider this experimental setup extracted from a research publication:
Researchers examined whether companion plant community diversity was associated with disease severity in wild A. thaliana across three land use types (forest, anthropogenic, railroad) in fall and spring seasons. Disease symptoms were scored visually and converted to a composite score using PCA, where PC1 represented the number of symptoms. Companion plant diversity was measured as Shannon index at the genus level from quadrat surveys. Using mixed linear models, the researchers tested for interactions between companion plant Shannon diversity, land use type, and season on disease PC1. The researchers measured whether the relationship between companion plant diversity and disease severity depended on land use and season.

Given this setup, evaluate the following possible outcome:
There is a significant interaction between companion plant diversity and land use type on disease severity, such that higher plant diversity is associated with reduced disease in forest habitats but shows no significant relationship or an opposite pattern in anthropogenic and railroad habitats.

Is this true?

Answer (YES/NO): NO